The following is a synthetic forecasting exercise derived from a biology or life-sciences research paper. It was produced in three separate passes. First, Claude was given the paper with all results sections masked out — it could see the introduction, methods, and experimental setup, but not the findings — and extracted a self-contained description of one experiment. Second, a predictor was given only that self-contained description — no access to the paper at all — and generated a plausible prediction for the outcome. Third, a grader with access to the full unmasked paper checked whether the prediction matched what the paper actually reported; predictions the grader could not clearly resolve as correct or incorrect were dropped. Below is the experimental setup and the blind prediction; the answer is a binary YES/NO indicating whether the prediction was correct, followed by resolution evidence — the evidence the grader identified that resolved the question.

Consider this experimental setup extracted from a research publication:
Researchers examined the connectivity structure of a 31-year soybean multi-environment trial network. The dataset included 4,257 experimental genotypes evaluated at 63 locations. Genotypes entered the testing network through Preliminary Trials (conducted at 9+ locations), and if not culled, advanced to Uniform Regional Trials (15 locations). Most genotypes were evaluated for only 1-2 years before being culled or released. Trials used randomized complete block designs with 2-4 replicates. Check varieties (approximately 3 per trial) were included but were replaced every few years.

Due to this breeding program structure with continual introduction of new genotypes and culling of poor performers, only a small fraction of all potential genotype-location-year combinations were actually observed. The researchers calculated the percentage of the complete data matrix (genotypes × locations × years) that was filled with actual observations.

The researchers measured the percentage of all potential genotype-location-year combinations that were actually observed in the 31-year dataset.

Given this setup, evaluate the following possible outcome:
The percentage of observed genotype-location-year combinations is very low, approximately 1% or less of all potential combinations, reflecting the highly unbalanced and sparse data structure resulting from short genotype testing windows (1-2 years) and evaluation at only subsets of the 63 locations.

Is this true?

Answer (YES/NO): YES